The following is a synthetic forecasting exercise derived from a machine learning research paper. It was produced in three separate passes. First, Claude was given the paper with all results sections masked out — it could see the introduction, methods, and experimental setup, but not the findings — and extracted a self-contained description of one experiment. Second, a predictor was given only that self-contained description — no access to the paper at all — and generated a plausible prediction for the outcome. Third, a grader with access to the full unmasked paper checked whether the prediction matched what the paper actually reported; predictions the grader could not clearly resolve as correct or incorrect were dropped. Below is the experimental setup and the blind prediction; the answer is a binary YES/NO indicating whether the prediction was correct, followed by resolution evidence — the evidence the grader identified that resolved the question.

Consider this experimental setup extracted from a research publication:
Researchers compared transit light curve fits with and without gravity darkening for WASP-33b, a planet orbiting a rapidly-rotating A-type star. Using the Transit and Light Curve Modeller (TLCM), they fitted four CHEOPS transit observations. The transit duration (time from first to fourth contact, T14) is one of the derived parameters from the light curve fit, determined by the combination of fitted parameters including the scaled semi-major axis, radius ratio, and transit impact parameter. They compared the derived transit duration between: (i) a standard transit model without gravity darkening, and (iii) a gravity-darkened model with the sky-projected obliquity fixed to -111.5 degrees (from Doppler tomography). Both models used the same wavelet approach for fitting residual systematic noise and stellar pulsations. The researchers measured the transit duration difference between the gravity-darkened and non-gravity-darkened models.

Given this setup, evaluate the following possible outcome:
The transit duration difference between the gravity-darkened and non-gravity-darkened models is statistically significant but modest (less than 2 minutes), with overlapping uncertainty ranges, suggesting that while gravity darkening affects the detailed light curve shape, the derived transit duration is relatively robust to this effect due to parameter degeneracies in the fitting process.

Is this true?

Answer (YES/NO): NO